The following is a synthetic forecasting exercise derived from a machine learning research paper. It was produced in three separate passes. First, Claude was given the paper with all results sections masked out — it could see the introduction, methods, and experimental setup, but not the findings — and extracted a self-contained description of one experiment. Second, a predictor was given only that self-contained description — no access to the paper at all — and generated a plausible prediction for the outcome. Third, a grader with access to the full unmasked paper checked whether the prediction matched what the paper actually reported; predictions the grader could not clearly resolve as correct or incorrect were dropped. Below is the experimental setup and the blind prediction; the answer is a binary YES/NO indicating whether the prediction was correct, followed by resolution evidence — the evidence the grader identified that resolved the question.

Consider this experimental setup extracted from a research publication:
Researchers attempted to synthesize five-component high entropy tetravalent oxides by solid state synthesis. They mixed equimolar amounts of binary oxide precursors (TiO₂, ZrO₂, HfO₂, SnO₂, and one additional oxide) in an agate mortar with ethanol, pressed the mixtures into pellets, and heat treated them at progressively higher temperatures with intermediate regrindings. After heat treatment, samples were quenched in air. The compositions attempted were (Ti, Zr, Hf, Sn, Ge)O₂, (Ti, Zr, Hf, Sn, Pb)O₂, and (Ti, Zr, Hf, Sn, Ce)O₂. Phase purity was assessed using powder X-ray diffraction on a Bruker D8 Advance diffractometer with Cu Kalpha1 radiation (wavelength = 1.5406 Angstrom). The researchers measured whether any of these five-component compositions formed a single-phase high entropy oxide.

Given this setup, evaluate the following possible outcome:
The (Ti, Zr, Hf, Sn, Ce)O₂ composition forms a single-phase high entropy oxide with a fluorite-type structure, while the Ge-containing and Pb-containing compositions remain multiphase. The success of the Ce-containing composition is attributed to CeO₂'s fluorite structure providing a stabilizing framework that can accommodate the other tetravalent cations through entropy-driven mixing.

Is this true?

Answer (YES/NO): NO